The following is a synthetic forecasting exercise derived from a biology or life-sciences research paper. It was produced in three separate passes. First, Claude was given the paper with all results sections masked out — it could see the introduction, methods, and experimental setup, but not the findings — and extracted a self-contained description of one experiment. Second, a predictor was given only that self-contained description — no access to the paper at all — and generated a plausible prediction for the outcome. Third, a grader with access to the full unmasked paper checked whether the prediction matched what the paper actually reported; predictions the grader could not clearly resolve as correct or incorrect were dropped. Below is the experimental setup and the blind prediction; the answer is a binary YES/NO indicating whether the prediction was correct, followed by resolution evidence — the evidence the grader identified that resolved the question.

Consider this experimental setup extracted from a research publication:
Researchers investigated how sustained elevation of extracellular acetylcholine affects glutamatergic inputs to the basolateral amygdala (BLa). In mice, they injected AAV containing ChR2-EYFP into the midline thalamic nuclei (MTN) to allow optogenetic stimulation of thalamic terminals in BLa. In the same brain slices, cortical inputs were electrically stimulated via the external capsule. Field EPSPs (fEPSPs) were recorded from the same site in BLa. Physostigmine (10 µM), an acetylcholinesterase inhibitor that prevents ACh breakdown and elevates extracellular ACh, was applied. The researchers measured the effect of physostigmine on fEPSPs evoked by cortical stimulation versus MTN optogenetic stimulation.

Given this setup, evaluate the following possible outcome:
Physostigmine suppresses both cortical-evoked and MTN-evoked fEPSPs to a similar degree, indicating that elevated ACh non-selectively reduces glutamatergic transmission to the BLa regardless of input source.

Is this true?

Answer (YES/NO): NO